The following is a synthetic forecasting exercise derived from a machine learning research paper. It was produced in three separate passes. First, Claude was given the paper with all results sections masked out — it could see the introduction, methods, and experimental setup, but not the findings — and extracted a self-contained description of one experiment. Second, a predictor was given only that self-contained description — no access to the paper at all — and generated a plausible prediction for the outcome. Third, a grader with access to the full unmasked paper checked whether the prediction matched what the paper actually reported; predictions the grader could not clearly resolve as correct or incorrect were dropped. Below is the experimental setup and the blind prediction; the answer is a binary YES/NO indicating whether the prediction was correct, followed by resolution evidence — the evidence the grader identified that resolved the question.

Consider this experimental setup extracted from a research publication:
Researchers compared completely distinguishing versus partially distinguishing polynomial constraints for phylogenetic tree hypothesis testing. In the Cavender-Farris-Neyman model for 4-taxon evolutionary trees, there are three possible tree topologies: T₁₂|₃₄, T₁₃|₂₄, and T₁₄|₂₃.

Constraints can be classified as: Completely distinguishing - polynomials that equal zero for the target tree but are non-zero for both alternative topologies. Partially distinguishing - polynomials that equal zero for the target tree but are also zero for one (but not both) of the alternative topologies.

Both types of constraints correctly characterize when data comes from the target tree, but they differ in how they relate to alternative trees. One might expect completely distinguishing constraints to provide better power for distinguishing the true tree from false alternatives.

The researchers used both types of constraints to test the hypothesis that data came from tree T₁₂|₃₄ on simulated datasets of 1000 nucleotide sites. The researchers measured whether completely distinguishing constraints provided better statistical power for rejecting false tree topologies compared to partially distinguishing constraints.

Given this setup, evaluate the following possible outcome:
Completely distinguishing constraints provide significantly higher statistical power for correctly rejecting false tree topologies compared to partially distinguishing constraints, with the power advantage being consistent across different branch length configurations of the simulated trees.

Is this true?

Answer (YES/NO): NO